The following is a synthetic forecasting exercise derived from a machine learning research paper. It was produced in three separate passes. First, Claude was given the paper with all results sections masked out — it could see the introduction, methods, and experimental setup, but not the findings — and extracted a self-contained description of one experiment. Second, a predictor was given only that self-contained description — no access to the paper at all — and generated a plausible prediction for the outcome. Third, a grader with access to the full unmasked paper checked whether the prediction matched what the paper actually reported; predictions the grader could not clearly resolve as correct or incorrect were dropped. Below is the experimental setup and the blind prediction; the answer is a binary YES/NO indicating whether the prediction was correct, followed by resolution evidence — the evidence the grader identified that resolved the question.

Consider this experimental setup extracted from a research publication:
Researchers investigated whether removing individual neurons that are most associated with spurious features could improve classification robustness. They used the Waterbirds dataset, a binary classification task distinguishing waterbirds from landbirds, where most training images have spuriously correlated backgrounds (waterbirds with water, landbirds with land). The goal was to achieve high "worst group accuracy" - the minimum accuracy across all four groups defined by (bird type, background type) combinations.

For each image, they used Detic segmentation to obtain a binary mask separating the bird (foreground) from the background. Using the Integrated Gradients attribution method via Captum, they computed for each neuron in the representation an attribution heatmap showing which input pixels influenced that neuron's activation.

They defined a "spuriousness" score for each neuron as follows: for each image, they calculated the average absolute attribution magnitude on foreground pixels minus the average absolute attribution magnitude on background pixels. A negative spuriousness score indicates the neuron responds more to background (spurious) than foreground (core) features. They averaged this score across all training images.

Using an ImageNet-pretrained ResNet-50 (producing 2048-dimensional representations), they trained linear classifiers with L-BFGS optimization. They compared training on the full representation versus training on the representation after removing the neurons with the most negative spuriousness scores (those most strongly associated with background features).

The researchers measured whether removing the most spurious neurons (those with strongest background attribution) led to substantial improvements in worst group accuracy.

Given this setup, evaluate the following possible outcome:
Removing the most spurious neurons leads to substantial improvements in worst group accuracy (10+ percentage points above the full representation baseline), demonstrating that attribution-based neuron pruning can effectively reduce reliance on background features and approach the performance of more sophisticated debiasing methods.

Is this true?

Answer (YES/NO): NO